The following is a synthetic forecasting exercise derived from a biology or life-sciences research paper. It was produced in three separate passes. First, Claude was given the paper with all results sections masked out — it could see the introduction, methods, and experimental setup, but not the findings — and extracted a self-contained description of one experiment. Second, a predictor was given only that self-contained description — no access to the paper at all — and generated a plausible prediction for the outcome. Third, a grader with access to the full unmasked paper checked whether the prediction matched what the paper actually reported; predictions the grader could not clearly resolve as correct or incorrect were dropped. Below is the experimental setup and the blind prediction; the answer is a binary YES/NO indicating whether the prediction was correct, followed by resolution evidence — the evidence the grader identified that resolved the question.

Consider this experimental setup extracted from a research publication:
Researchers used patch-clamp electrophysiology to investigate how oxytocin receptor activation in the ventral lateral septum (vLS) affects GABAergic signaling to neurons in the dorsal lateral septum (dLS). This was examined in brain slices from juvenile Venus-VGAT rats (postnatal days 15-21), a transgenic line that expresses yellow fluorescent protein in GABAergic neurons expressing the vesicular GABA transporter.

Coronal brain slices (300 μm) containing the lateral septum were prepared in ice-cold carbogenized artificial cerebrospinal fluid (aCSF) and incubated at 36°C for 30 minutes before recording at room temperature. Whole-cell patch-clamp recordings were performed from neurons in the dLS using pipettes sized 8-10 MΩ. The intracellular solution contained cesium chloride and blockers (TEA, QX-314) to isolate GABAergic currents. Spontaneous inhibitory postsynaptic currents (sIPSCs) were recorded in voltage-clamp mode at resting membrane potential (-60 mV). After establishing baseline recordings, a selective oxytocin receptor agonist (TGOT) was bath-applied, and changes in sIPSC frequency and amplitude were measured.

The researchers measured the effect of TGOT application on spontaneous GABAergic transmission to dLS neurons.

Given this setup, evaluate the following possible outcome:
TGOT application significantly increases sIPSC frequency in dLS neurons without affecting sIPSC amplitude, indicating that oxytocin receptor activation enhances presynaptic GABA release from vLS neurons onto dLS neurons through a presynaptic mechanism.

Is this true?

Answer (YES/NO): YES